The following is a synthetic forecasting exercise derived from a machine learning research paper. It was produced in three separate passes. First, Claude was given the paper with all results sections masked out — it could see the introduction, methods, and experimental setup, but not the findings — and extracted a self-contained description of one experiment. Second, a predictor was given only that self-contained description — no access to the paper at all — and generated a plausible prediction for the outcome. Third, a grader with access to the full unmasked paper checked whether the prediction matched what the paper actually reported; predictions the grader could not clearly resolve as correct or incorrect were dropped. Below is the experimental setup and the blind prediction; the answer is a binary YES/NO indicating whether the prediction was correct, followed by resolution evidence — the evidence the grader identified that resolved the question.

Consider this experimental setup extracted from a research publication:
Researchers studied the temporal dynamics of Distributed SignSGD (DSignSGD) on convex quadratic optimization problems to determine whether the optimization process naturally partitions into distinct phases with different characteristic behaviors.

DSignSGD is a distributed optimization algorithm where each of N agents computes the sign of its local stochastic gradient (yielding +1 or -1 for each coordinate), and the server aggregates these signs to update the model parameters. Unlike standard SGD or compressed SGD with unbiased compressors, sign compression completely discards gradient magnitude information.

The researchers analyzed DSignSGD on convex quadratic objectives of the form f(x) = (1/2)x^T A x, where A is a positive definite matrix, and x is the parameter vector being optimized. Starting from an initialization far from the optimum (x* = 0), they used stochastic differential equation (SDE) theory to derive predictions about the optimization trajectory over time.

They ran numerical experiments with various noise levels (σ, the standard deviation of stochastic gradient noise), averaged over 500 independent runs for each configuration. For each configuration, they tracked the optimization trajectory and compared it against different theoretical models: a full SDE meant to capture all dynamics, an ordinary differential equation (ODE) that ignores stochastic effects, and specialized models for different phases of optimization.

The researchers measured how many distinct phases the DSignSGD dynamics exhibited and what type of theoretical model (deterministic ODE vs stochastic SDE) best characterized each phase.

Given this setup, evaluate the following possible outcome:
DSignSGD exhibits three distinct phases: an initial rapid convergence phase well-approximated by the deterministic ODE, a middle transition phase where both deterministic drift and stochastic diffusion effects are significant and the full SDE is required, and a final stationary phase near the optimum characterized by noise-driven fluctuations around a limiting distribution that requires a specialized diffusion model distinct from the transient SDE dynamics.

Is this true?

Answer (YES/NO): NO